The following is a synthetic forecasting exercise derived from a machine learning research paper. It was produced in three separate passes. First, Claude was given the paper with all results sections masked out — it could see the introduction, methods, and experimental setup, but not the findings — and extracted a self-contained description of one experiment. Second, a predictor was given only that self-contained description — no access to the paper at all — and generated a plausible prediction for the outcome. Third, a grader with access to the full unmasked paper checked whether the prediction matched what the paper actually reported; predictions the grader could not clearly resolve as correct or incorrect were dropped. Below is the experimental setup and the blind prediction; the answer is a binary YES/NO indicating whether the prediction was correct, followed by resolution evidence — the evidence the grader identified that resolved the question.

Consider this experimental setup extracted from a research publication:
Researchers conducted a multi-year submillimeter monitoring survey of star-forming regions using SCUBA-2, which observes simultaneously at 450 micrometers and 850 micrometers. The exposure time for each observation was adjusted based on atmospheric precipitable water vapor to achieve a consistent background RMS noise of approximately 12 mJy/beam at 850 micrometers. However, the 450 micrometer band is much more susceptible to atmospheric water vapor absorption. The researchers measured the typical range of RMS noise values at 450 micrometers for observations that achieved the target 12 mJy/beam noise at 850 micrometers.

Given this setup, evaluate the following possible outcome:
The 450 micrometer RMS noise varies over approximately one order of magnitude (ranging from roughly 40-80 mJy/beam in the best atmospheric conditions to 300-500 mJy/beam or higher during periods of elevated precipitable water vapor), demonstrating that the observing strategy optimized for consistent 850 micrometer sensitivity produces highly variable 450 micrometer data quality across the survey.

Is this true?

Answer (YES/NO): NO